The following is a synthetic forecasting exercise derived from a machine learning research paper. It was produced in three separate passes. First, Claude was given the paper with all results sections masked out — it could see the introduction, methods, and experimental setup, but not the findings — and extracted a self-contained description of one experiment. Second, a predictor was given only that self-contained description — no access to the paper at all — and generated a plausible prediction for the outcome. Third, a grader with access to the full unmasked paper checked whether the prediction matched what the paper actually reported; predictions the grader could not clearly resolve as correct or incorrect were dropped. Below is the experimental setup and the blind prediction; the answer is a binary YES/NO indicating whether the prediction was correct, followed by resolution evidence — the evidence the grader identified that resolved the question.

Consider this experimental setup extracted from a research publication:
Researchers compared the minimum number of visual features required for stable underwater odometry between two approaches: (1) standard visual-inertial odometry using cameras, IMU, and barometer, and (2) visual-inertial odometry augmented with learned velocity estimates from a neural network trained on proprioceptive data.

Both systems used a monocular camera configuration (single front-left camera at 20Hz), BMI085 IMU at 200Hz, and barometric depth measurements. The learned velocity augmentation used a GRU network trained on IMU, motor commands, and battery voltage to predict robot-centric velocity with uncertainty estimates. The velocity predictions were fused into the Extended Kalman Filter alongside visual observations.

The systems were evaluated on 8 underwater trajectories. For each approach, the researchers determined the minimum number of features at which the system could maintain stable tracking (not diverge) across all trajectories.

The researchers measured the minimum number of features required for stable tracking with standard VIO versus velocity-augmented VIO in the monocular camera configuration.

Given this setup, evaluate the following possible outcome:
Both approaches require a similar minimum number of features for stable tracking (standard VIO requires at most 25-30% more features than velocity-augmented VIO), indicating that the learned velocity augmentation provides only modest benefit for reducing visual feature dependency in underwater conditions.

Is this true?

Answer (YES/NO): NO